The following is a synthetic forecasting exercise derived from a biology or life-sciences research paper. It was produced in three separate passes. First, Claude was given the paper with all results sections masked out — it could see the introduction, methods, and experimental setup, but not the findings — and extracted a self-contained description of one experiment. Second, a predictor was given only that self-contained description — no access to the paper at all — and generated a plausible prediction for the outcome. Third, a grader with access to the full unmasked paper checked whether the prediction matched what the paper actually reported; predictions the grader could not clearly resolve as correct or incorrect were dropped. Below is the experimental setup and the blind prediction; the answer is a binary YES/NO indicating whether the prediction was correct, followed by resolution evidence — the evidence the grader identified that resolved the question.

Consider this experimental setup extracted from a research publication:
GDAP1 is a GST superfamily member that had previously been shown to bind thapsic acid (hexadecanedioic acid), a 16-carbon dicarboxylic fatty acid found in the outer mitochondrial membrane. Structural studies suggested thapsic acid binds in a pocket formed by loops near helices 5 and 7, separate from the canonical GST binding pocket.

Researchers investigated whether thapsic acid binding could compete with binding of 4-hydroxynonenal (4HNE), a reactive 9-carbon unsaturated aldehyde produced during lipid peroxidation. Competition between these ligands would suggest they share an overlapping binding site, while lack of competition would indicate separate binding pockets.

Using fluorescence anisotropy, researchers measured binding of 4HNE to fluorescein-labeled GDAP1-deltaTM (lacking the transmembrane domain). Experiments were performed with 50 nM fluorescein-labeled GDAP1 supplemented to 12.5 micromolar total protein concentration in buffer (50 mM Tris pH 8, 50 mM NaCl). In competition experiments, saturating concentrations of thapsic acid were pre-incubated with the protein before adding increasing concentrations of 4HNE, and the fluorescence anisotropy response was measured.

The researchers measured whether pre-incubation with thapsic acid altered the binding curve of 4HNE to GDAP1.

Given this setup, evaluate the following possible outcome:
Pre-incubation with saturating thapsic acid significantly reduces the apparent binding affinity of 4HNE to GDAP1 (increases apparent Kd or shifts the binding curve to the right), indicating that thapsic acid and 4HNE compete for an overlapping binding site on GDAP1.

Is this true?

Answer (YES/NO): NO